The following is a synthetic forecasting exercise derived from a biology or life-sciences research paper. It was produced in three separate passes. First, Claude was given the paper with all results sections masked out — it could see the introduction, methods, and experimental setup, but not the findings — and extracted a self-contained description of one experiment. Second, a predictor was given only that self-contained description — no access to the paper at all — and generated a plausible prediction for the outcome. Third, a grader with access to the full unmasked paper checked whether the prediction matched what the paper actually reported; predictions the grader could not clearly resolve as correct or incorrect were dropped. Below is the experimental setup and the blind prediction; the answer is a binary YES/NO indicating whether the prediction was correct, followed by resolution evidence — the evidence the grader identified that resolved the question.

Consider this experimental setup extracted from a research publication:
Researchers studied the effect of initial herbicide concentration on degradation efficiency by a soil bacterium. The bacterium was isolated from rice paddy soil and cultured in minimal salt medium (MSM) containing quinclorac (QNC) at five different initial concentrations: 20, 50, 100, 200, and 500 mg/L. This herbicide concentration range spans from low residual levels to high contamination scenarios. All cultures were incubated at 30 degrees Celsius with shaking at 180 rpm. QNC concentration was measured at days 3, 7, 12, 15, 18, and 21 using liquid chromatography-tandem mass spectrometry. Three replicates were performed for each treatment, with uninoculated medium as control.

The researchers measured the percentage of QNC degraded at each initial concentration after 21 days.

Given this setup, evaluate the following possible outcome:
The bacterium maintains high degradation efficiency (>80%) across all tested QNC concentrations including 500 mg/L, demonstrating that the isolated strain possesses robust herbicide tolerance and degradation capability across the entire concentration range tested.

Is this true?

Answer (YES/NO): NO